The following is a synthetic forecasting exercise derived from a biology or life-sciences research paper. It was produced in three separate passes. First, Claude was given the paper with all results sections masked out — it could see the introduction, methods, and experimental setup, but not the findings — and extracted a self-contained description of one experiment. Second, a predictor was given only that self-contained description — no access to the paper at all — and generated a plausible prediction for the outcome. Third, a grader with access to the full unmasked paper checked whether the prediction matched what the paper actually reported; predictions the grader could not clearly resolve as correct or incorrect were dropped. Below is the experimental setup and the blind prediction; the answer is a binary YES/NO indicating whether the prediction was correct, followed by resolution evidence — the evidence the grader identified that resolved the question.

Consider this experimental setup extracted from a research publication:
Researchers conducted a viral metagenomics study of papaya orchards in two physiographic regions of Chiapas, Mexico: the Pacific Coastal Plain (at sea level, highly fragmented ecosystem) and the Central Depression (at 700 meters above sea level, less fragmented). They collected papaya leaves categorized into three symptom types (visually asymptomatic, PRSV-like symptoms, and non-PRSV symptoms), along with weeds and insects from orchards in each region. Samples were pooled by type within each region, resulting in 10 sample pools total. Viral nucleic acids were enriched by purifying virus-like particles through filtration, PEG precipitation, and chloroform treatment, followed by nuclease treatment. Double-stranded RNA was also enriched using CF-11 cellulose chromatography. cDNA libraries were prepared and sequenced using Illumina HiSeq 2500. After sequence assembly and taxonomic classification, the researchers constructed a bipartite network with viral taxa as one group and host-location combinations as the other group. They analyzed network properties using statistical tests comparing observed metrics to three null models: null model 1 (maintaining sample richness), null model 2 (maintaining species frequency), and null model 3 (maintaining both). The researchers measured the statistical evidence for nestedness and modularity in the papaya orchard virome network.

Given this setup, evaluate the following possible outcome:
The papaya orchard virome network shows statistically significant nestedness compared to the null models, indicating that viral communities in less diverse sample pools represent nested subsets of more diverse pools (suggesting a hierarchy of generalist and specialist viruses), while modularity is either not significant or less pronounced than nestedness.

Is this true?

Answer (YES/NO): YES